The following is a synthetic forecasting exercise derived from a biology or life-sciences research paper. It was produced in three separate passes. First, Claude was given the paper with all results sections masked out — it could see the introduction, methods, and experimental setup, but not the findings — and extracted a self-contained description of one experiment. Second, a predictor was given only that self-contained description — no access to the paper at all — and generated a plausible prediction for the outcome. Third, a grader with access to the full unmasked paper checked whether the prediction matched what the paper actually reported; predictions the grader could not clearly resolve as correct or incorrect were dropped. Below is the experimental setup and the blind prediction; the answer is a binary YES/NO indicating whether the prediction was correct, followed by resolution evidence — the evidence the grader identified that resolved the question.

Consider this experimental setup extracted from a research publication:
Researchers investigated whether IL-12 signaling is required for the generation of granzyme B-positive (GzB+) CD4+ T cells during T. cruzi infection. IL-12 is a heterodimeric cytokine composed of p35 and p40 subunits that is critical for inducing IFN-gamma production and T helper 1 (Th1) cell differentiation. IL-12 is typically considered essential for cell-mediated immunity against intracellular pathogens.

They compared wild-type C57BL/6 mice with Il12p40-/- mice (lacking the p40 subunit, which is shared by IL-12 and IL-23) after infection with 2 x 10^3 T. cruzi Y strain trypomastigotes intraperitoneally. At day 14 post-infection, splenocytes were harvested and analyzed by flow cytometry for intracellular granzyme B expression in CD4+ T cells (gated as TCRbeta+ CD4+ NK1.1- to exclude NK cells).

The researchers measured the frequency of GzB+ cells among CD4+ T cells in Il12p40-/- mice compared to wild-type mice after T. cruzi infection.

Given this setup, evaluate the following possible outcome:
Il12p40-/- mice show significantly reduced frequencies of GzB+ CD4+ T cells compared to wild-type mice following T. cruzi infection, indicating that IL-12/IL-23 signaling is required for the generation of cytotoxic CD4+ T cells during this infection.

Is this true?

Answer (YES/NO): YES